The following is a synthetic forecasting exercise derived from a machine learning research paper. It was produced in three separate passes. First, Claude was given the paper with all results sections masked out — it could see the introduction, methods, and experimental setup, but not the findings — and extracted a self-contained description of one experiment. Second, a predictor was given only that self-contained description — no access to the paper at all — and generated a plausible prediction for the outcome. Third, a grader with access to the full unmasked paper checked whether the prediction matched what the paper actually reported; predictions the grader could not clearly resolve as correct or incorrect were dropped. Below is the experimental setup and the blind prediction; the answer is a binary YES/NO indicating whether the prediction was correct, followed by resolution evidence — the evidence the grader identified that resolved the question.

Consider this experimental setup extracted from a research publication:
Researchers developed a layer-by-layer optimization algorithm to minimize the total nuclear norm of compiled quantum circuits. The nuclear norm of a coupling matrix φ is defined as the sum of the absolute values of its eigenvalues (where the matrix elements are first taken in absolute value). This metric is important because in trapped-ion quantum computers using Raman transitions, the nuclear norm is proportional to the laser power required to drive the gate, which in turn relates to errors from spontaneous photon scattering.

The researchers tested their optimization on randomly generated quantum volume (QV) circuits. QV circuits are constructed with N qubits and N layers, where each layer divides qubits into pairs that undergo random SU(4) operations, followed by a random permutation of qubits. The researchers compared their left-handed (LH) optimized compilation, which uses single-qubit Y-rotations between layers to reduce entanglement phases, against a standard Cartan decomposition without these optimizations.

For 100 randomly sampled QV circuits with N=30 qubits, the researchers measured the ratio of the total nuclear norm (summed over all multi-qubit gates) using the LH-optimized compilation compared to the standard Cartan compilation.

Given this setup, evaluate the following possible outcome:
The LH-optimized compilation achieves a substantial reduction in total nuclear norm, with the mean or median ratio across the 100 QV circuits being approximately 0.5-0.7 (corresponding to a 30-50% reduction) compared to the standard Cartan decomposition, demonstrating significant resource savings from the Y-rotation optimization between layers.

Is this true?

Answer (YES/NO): NO